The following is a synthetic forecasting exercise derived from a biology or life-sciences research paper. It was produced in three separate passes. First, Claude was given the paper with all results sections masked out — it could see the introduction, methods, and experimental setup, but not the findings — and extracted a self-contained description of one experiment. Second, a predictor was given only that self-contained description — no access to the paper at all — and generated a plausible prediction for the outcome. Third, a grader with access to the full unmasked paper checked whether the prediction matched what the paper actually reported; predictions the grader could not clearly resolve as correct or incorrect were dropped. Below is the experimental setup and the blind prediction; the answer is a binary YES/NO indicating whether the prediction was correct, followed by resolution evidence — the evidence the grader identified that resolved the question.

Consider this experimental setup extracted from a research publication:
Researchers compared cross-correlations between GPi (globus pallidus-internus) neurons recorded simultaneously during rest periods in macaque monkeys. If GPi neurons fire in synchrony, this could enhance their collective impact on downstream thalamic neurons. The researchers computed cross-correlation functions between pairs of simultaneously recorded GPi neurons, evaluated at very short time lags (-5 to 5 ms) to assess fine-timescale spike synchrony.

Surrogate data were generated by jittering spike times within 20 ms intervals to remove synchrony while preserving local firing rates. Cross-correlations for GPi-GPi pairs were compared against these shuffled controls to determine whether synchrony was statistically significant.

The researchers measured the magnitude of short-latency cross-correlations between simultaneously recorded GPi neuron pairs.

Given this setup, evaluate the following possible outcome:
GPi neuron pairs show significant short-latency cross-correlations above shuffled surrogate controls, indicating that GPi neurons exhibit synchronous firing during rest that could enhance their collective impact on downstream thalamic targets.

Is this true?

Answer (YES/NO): NO